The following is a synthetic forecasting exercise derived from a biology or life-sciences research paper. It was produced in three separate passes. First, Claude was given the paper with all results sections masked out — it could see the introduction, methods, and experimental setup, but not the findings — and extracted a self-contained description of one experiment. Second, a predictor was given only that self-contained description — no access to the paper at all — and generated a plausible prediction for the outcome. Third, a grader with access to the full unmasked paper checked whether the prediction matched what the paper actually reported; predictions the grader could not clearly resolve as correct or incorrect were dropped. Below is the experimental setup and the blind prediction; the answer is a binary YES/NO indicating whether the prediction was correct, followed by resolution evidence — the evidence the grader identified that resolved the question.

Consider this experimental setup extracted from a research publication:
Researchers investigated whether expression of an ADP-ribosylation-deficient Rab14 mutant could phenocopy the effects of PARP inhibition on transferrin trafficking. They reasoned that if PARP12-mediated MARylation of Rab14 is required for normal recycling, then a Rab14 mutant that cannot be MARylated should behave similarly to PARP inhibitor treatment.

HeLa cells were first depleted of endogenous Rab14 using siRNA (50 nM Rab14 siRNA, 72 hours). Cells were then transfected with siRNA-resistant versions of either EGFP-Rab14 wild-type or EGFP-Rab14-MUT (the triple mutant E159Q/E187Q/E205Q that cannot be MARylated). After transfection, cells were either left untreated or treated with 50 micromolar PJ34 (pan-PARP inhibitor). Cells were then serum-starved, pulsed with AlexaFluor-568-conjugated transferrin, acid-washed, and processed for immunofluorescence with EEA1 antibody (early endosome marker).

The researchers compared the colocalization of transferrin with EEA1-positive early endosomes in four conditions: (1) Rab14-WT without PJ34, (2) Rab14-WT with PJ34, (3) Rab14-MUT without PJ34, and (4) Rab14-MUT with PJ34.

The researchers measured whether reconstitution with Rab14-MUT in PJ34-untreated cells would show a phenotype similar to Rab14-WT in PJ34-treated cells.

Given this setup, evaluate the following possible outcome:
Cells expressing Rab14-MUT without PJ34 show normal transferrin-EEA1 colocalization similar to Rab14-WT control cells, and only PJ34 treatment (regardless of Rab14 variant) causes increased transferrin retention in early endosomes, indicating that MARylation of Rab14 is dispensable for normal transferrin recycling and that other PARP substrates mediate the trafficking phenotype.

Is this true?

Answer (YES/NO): NO